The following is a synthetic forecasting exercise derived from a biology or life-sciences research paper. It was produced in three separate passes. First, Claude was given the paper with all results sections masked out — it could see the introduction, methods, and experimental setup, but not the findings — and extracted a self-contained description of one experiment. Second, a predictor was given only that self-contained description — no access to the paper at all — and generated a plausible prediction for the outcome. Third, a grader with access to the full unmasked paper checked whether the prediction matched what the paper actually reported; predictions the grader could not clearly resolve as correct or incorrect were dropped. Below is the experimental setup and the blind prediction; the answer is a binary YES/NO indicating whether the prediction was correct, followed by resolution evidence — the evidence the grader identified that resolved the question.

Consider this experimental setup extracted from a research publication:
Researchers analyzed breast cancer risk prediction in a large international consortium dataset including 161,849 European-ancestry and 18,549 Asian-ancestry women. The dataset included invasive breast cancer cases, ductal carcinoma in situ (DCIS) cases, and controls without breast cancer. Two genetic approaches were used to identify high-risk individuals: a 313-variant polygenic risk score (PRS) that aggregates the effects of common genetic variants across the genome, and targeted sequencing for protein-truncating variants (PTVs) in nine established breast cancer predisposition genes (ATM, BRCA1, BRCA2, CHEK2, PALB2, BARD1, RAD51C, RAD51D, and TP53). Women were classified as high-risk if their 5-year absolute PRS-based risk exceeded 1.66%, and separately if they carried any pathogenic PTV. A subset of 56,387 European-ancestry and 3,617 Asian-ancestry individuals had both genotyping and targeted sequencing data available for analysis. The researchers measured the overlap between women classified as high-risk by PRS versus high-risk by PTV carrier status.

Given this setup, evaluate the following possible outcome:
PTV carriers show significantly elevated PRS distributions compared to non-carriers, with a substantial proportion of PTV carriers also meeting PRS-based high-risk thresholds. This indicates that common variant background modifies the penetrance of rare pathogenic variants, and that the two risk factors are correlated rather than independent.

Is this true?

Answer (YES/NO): NO